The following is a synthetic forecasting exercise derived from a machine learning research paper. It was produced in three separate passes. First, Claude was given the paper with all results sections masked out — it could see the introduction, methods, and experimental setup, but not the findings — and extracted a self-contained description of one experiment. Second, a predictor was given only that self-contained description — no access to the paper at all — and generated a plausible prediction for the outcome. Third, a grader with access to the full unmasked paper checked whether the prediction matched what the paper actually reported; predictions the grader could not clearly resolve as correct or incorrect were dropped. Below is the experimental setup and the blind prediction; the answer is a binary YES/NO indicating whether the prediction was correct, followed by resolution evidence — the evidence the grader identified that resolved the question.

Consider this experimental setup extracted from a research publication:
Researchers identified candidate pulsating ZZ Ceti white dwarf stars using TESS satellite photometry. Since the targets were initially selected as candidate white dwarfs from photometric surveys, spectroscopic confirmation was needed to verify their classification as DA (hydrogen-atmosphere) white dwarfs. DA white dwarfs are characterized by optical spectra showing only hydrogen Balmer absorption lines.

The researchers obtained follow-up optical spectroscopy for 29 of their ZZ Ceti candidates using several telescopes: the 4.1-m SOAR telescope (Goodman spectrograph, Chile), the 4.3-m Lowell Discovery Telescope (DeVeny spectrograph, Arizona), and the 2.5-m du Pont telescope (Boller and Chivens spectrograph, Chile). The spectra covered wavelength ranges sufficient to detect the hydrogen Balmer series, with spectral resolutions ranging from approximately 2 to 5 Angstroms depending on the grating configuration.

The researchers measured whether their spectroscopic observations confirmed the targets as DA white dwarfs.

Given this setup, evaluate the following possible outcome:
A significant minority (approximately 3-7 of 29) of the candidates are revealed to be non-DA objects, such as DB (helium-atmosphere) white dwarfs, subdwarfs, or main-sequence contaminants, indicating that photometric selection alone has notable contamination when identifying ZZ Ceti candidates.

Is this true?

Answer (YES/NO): NO